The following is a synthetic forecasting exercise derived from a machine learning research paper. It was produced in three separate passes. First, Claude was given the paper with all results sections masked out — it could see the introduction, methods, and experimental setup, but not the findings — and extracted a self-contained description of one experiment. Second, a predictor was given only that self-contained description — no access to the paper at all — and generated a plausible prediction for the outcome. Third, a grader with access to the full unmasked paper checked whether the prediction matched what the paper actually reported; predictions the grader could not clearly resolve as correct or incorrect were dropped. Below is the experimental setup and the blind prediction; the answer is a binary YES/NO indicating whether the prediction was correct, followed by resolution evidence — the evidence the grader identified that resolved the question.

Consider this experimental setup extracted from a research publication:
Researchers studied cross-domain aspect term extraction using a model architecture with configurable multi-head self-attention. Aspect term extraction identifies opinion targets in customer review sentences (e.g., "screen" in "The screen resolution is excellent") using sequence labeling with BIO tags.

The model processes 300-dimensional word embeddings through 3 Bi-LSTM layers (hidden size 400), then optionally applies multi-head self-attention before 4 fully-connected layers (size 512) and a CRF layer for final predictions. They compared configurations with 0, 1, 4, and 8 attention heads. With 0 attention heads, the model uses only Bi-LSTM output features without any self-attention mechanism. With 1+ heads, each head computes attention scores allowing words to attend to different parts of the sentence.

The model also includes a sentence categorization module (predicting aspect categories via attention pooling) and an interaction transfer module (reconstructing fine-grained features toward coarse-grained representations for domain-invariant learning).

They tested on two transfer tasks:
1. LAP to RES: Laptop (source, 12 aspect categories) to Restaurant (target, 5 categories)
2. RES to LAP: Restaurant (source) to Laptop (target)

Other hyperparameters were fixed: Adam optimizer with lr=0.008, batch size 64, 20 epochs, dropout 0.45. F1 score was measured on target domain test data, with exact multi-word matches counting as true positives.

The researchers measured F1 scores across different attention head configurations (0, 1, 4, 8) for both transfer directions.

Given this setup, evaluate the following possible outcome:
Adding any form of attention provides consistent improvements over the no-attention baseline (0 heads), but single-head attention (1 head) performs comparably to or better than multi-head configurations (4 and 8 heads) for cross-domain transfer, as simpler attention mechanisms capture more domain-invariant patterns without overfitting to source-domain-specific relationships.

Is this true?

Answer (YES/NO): NO